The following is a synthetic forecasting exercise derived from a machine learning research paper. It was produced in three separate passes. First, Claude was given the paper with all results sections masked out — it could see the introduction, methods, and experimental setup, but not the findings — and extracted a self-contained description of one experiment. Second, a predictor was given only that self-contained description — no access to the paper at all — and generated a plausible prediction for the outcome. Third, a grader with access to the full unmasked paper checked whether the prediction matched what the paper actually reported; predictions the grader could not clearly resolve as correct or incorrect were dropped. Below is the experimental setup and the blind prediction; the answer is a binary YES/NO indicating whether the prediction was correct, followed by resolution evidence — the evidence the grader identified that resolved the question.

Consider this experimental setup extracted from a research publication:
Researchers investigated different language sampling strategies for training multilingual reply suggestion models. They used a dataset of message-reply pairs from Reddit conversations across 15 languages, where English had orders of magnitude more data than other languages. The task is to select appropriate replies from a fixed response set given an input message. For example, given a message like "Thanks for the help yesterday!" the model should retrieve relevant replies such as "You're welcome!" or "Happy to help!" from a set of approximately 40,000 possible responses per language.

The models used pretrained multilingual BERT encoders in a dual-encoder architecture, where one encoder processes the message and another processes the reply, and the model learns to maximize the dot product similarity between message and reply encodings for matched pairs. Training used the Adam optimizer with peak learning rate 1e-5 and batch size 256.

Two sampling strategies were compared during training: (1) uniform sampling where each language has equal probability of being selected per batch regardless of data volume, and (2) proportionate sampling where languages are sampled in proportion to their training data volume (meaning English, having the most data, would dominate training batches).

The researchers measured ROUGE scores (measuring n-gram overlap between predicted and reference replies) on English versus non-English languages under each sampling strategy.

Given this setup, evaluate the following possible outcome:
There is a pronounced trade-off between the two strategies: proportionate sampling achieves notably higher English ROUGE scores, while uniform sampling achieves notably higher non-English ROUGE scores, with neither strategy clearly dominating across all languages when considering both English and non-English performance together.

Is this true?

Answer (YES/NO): YES